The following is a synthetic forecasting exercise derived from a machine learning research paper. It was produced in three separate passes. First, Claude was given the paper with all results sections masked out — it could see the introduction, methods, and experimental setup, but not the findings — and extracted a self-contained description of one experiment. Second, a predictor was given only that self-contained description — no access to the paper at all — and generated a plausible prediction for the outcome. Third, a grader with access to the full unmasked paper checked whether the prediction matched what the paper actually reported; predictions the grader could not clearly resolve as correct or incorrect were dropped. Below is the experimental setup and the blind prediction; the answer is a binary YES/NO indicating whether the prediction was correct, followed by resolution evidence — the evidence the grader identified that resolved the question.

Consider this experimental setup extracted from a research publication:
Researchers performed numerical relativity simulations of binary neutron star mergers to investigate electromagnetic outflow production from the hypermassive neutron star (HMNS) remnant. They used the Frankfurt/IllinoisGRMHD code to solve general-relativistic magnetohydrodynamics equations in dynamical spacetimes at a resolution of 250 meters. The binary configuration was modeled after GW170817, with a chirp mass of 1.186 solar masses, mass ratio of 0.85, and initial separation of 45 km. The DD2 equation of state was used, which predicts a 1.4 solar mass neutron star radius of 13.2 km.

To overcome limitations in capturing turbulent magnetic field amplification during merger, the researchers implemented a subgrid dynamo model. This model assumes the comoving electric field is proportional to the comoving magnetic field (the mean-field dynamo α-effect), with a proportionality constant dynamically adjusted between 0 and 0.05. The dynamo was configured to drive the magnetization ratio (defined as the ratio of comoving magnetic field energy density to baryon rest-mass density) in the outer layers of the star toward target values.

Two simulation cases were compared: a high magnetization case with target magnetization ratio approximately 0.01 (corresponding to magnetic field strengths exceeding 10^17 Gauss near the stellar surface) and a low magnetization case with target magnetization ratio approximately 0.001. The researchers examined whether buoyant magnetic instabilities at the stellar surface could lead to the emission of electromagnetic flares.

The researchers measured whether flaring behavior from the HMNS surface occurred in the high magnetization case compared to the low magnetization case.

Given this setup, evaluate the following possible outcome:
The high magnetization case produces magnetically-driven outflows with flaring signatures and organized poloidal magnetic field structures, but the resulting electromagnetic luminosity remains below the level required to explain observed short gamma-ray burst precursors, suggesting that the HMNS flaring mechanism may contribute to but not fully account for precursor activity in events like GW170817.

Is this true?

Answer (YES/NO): NO